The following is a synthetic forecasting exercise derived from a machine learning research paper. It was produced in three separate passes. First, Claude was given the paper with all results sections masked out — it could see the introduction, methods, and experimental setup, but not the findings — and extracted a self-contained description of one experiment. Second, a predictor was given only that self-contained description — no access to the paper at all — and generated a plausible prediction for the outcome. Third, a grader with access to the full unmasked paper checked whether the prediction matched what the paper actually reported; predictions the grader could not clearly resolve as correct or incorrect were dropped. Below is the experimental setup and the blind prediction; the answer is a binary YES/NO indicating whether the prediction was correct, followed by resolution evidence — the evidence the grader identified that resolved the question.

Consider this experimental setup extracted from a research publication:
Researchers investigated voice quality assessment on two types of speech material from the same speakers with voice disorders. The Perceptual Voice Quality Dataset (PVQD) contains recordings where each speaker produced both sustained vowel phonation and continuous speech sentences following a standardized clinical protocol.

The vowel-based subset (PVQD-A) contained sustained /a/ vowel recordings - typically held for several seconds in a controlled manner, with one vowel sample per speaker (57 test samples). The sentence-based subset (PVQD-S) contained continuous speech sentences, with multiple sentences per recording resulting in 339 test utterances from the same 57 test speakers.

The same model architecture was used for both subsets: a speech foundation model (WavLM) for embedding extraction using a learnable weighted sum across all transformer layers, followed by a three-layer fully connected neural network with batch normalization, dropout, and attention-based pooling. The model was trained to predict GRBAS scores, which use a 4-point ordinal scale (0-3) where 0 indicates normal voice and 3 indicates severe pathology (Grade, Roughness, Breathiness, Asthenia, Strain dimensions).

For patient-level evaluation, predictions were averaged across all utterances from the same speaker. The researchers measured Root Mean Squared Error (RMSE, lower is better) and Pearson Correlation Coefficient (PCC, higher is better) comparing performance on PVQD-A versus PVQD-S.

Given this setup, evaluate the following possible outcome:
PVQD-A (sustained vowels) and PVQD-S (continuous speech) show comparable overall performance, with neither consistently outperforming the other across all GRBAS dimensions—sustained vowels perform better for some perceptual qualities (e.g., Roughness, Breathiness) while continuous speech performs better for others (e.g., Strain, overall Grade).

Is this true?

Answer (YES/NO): NO